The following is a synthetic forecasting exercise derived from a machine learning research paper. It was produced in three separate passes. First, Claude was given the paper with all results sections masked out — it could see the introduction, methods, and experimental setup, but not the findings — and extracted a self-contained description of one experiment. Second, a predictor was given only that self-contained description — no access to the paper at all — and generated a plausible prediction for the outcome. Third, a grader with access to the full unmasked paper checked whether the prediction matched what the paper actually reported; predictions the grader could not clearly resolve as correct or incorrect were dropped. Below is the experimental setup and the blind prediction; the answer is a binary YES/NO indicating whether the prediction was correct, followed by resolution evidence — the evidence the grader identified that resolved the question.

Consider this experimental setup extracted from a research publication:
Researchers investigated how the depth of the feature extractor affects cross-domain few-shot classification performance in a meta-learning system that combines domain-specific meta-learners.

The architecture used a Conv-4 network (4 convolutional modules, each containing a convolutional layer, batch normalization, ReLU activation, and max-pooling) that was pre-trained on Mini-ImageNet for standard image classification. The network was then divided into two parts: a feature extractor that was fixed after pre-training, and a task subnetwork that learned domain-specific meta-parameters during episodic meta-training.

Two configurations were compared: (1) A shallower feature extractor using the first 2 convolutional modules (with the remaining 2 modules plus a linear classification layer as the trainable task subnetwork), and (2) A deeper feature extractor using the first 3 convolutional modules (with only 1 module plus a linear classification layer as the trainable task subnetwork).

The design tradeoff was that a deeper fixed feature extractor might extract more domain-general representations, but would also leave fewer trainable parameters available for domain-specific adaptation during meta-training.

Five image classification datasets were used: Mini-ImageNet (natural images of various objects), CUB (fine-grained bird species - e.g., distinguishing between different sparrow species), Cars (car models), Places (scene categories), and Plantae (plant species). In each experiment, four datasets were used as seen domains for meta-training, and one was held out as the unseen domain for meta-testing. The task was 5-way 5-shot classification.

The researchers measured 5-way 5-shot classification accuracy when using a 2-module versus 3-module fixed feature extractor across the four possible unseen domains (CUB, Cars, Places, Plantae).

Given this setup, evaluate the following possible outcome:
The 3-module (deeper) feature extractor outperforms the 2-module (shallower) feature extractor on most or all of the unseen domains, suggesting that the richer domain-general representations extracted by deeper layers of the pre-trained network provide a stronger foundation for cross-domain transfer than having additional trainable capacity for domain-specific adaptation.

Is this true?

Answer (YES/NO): NO